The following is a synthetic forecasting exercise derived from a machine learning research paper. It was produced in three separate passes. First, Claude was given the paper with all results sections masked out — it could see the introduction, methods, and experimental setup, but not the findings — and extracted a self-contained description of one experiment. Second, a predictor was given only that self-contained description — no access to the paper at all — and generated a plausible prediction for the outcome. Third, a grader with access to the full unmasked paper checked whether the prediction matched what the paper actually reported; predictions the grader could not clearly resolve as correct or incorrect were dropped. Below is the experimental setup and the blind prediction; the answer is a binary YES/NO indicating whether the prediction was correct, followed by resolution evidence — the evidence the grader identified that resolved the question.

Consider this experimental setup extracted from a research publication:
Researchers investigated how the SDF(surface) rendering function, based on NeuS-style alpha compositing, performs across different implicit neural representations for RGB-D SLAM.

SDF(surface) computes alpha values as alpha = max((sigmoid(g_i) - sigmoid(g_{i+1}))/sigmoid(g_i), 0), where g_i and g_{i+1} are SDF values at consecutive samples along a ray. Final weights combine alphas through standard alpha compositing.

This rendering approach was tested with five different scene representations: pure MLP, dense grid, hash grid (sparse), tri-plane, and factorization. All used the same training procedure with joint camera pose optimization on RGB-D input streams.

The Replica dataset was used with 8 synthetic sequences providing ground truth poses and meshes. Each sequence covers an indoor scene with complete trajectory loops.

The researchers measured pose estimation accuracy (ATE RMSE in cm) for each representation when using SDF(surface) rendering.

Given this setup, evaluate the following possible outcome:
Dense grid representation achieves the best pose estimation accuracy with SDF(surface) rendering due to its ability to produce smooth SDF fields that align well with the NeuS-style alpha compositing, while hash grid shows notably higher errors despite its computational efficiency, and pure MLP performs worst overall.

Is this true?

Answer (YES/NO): NO